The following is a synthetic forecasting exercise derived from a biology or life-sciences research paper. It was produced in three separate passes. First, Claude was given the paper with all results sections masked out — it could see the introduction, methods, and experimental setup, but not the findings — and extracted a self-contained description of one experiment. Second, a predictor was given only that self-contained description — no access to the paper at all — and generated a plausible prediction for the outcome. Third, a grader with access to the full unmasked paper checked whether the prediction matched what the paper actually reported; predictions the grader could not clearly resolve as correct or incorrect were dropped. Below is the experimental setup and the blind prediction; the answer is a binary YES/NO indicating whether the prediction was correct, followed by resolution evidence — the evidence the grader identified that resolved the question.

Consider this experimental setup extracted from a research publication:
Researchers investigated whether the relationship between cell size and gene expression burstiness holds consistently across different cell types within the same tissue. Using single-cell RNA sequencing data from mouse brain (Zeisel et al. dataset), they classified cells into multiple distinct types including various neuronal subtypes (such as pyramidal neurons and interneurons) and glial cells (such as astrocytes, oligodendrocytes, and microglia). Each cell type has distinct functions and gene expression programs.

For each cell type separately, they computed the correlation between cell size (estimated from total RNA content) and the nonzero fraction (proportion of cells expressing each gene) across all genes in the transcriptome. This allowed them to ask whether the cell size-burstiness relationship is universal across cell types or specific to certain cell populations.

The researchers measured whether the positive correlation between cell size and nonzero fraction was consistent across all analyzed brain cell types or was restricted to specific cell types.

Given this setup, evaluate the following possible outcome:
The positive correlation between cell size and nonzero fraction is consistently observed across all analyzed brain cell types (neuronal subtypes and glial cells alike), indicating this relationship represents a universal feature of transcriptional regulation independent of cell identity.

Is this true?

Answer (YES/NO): YES